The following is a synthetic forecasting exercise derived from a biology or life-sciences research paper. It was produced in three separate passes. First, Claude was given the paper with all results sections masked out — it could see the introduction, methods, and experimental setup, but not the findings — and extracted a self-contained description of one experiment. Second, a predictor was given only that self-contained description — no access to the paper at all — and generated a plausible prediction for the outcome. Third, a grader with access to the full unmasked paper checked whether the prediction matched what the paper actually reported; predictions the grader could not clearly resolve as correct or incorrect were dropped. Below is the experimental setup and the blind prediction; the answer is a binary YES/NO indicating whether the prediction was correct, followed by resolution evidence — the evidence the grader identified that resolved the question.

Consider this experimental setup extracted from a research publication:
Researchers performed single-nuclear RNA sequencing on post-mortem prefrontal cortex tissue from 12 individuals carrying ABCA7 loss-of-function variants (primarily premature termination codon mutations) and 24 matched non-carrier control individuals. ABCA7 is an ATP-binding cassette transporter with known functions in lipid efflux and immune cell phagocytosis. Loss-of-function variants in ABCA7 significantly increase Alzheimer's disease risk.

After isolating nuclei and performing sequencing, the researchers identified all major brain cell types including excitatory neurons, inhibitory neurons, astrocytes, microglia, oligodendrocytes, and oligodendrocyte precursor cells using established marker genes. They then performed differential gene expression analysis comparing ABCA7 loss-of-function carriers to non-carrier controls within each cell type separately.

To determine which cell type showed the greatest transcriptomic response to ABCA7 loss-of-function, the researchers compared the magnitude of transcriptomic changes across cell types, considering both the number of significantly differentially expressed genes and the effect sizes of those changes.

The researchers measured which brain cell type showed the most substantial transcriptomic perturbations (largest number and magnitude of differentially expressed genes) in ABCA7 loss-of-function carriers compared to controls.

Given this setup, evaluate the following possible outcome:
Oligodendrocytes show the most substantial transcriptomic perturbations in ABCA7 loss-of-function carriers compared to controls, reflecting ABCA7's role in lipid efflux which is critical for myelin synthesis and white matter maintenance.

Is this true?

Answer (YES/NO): NO